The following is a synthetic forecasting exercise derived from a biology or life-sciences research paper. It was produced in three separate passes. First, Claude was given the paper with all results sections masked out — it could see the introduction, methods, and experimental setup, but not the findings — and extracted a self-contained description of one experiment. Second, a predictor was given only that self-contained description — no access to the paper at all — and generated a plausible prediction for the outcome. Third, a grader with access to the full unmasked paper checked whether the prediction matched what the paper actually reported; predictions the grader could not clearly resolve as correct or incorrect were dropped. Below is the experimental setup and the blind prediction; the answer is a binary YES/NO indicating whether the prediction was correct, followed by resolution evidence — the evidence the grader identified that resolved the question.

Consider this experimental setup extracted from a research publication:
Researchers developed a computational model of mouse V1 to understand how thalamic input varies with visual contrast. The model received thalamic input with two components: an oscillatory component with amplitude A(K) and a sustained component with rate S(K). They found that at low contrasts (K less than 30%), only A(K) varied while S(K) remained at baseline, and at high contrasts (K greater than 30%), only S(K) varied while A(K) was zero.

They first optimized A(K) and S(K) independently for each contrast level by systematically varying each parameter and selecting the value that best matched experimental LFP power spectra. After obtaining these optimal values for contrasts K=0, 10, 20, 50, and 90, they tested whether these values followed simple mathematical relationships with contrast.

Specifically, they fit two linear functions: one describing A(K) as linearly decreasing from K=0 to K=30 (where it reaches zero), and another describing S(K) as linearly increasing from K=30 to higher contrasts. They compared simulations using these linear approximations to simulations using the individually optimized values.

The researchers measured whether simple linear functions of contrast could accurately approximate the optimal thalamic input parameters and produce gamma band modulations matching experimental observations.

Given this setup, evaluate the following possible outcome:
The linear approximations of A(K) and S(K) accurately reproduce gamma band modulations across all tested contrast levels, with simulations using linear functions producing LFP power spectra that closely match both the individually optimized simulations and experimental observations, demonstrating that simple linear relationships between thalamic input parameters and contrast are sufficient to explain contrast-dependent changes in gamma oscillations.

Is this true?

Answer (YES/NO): YES